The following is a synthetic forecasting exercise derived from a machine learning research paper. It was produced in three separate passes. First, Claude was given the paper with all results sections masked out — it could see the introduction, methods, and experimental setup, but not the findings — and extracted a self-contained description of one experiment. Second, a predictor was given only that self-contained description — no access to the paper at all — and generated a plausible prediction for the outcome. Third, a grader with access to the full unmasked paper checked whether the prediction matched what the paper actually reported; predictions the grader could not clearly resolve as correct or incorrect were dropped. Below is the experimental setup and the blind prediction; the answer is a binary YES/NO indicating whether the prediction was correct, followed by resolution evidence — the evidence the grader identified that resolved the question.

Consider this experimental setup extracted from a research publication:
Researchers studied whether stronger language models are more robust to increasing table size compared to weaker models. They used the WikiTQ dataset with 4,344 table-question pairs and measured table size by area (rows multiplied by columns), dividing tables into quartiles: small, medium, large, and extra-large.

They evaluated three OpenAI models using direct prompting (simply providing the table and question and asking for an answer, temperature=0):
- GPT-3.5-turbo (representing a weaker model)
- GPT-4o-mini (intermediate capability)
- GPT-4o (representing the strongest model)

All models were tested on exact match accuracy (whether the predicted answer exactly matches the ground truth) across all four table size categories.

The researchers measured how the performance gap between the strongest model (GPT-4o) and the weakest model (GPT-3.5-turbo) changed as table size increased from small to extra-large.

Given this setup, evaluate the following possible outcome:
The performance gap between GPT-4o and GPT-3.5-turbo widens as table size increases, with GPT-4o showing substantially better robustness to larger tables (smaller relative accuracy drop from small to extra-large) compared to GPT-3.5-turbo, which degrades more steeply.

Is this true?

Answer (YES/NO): YES